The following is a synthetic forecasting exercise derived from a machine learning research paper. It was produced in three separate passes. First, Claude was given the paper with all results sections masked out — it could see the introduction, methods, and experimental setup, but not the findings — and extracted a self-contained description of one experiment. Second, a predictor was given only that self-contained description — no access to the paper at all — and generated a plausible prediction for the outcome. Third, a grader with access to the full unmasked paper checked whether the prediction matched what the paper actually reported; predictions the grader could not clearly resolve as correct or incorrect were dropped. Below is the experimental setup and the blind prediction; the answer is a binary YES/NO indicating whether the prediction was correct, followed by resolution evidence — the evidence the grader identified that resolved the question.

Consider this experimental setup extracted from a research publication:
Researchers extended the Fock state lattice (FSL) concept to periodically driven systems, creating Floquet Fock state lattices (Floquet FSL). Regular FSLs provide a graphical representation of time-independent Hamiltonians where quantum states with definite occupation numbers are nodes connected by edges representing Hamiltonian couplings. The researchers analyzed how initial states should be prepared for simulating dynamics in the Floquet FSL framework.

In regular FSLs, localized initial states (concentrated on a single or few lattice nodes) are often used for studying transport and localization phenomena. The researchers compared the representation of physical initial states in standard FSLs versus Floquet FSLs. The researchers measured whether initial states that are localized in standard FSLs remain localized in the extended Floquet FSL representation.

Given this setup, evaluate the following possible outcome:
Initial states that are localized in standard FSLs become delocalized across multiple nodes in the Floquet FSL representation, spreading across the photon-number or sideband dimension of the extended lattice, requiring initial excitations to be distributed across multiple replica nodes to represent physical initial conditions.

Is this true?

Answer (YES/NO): YES